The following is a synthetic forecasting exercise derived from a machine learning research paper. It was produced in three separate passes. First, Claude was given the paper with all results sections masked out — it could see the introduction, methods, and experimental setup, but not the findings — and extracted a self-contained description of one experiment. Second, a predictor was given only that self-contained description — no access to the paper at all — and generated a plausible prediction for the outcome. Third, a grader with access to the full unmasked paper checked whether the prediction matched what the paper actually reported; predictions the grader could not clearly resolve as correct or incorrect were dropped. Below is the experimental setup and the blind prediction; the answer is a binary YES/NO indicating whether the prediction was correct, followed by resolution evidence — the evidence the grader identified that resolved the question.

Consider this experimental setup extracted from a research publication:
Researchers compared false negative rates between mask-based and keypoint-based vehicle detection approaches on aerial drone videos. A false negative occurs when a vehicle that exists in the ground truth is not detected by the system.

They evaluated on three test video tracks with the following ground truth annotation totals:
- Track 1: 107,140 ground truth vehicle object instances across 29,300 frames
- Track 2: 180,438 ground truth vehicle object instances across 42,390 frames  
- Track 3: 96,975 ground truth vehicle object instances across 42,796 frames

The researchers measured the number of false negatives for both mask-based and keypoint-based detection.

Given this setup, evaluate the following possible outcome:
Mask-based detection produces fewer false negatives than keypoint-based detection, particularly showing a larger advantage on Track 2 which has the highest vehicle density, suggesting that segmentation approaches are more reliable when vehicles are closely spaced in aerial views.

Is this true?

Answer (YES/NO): NO